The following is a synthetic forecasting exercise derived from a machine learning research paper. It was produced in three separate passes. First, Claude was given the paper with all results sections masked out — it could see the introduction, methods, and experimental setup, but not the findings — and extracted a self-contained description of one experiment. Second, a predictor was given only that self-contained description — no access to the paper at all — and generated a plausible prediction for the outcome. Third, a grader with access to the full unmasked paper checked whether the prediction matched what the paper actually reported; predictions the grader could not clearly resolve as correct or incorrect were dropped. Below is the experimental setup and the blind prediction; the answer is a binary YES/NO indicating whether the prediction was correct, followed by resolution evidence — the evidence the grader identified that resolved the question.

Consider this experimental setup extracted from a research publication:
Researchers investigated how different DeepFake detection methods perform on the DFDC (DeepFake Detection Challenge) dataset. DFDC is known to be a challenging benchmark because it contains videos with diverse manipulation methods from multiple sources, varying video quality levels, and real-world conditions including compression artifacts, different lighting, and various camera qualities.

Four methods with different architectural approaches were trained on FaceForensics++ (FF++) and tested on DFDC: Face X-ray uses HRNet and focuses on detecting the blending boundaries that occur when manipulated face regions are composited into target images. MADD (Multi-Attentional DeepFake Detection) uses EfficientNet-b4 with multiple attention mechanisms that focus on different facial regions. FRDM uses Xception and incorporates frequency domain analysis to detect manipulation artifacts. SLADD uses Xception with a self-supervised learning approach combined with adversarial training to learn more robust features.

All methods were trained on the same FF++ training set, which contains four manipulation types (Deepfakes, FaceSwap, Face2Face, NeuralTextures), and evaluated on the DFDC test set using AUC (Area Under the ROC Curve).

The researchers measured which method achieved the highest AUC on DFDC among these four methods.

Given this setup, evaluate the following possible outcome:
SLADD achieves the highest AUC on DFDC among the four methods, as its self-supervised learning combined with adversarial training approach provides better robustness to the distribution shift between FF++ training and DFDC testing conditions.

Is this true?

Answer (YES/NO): YES